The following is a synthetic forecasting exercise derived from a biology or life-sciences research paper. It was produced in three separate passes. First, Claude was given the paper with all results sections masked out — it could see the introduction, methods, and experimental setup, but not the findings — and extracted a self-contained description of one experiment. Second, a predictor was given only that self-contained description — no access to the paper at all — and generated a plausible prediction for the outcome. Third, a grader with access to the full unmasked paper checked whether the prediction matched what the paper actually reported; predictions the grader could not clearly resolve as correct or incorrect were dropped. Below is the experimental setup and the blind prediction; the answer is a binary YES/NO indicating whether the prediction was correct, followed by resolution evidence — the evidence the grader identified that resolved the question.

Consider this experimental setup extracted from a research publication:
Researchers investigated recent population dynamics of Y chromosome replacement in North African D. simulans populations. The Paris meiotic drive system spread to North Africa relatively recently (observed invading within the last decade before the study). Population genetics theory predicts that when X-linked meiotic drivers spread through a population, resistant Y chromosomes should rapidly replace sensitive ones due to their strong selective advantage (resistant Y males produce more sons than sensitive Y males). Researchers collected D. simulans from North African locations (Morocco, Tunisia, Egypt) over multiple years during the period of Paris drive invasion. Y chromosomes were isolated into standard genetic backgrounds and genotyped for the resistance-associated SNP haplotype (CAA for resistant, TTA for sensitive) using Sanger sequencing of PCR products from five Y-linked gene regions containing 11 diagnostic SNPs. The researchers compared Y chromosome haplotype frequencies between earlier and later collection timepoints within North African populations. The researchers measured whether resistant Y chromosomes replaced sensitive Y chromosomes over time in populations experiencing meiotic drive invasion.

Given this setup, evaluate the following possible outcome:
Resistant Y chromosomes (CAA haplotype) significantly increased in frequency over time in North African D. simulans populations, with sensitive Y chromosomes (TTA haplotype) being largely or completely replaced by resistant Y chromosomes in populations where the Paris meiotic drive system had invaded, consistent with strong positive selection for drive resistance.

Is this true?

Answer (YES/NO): YES